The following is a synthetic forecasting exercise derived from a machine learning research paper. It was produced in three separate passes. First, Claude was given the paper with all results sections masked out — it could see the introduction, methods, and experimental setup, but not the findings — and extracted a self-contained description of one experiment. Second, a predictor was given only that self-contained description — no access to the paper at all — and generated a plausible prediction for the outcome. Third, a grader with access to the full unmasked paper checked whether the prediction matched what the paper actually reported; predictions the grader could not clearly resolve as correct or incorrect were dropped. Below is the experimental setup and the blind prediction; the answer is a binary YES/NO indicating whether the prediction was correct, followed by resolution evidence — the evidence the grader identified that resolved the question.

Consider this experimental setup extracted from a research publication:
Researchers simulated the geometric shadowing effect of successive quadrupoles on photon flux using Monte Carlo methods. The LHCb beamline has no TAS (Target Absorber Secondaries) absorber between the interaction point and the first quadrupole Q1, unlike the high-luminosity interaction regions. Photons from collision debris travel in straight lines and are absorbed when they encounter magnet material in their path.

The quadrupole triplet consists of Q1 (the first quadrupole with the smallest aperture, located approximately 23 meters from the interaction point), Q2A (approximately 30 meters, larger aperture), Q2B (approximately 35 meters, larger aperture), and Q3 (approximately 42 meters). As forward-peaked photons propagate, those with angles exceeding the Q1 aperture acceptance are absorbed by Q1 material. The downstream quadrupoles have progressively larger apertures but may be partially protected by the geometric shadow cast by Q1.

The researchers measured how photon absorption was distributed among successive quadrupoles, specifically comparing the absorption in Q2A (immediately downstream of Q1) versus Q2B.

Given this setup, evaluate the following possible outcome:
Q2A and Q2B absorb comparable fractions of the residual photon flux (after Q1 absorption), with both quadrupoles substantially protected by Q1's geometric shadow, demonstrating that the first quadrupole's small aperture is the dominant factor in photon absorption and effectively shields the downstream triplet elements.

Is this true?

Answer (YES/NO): NO